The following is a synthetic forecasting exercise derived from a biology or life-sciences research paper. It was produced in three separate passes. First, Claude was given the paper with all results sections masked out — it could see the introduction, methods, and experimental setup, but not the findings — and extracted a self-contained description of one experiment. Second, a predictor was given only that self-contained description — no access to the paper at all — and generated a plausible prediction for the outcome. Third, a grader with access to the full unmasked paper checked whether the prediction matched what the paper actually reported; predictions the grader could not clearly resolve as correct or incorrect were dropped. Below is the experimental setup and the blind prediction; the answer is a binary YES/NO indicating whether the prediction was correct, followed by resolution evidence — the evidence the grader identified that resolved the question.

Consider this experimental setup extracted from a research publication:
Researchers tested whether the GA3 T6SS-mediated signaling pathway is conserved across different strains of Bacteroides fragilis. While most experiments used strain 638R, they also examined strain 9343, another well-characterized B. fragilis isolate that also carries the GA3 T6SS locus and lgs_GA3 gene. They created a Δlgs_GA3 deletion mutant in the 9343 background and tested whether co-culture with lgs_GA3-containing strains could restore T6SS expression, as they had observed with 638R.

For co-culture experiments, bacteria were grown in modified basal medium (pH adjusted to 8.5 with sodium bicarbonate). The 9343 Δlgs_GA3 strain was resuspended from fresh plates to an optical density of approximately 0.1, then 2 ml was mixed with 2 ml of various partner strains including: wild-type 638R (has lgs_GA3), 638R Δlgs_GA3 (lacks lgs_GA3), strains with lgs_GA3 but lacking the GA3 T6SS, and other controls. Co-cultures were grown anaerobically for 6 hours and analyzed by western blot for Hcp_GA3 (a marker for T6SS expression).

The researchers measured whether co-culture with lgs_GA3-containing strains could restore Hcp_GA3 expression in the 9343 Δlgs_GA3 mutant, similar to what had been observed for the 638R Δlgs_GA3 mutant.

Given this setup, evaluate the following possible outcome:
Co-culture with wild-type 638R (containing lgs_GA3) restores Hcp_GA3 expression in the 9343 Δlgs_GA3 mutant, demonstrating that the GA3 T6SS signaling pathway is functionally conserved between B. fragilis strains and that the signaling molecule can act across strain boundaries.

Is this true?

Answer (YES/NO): YES